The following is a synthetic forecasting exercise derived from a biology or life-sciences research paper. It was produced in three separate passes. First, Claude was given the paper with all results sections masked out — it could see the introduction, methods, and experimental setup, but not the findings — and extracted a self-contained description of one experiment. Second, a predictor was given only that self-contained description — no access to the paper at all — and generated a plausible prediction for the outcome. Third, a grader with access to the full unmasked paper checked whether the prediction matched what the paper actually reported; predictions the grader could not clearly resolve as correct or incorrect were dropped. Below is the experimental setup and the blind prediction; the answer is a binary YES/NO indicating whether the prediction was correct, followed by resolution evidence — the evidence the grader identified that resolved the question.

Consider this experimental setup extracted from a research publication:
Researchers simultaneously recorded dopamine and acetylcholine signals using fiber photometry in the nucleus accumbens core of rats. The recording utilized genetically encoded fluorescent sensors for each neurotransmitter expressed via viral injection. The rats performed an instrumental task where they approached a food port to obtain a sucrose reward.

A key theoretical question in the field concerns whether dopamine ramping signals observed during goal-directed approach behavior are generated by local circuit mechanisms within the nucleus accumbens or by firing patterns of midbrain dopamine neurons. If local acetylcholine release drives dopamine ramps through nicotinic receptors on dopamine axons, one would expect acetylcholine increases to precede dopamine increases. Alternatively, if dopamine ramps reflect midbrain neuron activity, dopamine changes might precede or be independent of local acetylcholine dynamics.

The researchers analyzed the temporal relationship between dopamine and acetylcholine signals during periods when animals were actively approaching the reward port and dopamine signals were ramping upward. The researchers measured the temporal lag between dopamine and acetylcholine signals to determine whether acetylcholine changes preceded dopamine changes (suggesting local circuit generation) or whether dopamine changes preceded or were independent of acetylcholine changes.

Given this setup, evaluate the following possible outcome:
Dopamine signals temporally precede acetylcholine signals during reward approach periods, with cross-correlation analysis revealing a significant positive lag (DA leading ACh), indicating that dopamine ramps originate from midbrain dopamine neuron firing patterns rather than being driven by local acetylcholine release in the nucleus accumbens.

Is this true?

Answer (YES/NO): NO